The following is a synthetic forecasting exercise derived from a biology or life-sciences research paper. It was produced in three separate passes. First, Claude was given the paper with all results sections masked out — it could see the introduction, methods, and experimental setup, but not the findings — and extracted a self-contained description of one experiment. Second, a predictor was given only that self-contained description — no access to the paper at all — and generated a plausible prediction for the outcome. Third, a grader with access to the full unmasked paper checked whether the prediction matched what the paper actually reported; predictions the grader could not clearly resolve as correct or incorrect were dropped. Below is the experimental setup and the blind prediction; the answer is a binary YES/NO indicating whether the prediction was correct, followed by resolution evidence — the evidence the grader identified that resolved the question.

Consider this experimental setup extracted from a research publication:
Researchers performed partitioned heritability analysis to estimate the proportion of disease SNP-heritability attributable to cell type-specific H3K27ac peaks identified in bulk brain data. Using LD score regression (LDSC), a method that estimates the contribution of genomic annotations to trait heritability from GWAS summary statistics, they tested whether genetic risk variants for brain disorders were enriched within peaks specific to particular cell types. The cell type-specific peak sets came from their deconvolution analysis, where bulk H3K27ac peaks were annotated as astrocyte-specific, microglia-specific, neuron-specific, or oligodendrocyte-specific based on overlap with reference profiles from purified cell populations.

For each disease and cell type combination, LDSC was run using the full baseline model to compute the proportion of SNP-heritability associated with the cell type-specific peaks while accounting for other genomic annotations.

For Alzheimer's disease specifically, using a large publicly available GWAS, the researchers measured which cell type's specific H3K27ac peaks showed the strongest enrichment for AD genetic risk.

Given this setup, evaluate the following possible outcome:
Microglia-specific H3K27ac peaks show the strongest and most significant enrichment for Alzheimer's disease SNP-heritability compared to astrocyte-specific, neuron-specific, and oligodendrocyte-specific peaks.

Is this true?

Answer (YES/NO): YES